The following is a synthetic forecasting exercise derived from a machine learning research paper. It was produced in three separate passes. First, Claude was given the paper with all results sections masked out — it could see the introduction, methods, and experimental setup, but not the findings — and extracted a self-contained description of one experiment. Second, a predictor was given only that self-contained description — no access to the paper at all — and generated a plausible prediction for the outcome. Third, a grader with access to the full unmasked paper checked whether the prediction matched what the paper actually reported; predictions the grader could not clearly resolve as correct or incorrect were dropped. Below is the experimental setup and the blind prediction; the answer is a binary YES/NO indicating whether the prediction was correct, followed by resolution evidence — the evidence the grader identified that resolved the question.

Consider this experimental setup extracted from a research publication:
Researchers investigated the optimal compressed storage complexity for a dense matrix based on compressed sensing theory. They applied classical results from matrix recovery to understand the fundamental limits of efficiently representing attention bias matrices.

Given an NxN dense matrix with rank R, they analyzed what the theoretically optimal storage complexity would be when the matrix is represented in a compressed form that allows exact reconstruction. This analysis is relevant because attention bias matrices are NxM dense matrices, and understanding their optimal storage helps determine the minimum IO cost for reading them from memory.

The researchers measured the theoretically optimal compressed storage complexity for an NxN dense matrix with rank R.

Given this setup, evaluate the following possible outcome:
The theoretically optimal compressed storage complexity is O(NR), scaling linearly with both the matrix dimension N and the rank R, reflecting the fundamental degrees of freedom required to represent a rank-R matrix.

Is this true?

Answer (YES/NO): YES